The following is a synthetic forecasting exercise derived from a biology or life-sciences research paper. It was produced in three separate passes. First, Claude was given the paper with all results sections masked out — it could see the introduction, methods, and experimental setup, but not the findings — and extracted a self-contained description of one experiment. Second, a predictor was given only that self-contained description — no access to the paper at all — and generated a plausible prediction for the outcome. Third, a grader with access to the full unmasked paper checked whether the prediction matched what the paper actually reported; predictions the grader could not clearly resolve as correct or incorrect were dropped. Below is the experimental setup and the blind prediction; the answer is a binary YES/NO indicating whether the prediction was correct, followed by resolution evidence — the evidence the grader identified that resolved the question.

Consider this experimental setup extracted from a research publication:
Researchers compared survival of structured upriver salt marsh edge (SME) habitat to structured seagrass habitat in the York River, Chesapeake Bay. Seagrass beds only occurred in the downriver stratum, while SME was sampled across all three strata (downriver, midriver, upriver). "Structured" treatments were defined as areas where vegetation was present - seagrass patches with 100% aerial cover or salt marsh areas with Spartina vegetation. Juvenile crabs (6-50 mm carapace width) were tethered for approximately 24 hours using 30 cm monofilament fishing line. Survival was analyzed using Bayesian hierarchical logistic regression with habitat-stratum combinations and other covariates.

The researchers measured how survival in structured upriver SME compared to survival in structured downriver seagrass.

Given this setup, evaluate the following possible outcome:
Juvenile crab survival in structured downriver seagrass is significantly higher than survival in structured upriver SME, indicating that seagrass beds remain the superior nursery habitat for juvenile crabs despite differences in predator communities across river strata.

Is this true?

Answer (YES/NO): NO